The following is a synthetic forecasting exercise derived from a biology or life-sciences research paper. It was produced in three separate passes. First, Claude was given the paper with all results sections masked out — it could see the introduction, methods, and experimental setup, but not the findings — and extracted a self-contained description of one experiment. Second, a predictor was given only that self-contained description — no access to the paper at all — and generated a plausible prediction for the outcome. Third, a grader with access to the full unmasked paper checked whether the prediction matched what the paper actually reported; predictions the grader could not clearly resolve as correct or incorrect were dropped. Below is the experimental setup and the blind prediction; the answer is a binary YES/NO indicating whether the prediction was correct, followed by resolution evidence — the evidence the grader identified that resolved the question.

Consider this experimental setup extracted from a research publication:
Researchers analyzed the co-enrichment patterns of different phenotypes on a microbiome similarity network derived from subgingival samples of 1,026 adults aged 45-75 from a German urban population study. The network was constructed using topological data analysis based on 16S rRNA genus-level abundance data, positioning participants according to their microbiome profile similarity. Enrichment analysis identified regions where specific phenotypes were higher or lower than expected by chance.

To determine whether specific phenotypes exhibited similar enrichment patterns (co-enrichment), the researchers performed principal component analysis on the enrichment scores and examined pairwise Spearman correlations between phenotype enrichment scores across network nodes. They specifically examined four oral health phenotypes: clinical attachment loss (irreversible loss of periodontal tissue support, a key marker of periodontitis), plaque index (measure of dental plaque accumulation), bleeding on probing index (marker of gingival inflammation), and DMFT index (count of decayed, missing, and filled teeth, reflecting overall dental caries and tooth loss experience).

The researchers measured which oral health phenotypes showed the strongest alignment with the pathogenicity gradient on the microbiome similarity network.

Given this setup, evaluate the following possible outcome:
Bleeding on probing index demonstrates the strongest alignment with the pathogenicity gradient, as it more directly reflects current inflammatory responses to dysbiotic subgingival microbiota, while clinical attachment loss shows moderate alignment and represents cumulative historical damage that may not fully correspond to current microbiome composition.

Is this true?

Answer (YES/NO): NO